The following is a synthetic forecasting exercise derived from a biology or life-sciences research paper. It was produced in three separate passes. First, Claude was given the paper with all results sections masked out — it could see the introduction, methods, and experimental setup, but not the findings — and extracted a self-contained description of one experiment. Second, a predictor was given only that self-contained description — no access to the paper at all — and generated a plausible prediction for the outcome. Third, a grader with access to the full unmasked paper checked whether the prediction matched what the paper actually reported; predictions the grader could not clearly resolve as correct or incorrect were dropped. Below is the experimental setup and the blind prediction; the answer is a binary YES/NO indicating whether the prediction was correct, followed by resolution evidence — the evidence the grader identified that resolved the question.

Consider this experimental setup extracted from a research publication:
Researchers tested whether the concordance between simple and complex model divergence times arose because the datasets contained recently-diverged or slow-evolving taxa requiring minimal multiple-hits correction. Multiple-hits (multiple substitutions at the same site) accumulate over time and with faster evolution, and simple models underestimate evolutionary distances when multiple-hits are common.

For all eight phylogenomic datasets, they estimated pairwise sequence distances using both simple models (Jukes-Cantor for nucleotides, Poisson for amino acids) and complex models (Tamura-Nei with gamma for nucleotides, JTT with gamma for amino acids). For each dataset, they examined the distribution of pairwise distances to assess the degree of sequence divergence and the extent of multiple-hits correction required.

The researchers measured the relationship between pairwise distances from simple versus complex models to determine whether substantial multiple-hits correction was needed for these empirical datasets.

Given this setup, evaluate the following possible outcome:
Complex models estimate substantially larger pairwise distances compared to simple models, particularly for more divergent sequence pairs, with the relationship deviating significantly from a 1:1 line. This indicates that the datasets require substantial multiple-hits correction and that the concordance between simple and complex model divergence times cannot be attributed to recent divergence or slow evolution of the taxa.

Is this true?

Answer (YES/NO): YES